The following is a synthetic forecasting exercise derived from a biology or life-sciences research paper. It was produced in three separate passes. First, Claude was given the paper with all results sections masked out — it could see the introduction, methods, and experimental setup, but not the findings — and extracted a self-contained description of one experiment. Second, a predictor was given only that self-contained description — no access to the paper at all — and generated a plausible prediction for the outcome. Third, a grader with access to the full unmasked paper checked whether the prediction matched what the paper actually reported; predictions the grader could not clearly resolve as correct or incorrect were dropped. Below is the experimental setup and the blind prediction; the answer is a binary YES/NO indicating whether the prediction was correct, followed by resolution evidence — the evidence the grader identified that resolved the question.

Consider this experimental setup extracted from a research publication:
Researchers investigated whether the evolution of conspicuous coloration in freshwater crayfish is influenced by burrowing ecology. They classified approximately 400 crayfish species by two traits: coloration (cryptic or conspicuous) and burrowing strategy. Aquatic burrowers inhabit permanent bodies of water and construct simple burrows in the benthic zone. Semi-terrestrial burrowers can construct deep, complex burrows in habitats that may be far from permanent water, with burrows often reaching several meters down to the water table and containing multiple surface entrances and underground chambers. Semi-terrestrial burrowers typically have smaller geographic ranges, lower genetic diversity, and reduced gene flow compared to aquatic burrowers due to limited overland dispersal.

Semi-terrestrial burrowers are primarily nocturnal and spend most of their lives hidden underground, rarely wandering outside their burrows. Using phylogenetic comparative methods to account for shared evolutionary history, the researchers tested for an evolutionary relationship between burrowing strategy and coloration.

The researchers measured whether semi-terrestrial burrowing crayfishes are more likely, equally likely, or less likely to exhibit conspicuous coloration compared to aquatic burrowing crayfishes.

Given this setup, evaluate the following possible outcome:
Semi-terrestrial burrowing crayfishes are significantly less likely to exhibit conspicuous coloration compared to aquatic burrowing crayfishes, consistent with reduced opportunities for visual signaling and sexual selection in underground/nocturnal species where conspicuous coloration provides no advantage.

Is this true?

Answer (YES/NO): NO